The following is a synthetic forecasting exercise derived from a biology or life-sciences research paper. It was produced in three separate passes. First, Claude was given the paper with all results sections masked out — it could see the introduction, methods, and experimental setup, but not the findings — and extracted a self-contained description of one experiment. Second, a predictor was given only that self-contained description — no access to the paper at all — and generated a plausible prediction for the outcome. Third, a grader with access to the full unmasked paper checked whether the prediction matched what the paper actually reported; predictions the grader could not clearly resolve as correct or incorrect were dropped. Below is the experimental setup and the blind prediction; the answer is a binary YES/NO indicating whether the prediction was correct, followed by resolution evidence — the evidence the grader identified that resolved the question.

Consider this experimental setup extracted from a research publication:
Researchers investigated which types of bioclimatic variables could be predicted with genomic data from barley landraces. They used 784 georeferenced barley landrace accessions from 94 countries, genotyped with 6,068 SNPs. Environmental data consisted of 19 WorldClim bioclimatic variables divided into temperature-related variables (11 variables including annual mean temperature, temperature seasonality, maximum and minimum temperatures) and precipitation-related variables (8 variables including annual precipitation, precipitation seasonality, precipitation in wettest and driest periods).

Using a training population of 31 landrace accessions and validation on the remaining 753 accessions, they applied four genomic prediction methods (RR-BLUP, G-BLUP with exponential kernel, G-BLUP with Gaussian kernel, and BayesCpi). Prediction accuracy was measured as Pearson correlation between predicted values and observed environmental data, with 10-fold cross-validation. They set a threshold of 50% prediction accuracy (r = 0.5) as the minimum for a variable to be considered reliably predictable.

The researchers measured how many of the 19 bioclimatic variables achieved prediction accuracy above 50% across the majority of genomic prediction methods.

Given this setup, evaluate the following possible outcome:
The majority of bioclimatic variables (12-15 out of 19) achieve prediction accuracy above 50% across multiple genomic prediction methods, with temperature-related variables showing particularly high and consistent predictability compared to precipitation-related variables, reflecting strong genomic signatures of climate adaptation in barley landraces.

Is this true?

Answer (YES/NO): NO